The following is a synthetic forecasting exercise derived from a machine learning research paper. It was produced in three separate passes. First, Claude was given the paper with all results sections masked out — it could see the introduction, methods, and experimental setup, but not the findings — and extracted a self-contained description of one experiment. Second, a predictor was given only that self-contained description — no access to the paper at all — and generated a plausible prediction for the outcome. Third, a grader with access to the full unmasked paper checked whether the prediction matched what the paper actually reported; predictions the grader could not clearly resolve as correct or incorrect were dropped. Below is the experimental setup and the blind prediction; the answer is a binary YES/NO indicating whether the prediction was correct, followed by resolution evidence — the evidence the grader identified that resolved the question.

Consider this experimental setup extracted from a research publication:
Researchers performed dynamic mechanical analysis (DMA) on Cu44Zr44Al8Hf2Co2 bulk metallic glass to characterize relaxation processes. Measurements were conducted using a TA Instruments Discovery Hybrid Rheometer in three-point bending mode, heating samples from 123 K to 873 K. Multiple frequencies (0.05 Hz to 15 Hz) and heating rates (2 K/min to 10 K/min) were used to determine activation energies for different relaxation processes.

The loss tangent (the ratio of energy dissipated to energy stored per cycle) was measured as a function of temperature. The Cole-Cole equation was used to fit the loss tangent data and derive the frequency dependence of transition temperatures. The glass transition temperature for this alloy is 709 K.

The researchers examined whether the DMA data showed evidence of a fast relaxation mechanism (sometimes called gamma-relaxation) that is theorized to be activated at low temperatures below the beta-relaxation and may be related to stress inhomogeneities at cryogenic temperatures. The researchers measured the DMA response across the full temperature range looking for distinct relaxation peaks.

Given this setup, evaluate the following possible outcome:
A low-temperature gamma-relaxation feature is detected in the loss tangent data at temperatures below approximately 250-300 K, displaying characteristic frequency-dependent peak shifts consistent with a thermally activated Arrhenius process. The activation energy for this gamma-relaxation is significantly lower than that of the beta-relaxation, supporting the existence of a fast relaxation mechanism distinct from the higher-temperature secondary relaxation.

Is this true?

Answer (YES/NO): YES